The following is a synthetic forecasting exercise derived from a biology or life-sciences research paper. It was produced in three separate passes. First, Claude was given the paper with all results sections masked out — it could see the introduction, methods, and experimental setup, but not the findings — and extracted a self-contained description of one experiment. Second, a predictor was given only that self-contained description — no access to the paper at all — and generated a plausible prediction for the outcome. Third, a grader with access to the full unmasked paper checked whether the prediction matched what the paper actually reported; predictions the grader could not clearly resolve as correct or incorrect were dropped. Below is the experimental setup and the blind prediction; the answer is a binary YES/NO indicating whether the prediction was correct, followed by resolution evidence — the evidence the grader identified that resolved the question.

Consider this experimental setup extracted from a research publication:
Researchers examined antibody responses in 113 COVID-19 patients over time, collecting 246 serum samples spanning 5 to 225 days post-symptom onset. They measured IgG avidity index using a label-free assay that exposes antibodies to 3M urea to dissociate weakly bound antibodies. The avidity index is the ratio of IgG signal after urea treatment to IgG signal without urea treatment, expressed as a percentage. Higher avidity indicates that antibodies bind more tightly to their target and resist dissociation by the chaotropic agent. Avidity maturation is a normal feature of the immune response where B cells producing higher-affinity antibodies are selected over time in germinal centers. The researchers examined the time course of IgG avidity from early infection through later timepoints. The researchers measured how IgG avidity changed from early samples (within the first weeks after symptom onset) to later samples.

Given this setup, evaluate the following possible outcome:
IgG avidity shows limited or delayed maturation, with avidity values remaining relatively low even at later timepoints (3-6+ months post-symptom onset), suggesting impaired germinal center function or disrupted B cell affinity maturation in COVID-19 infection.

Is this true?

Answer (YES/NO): NO